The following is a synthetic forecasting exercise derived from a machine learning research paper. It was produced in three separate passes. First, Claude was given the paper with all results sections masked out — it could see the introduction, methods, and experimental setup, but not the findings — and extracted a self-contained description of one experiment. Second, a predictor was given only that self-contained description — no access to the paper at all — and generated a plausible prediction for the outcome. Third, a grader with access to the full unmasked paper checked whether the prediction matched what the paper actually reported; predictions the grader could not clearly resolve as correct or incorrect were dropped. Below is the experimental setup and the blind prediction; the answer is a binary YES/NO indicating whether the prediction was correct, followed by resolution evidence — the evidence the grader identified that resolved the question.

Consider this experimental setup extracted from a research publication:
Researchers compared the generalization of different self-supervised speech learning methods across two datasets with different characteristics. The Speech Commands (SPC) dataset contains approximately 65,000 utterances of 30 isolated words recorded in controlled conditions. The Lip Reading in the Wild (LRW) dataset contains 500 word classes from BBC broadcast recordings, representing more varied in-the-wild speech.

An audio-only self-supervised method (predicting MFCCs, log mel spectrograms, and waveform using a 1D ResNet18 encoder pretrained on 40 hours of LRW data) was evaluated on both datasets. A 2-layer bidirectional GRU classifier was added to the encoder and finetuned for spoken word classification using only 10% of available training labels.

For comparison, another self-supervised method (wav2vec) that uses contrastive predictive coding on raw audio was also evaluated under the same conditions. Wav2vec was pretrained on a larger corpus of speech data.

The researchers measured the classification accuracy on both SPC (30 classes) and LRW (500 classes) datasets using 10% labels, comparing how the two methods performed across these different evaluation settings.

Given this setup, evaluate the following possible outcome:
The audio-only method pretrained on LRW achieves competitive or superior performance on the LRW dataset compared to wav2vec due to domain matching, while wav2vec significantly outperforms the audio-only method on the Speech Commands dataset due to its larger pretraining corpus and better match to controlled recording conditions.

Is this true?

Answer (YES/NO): NO